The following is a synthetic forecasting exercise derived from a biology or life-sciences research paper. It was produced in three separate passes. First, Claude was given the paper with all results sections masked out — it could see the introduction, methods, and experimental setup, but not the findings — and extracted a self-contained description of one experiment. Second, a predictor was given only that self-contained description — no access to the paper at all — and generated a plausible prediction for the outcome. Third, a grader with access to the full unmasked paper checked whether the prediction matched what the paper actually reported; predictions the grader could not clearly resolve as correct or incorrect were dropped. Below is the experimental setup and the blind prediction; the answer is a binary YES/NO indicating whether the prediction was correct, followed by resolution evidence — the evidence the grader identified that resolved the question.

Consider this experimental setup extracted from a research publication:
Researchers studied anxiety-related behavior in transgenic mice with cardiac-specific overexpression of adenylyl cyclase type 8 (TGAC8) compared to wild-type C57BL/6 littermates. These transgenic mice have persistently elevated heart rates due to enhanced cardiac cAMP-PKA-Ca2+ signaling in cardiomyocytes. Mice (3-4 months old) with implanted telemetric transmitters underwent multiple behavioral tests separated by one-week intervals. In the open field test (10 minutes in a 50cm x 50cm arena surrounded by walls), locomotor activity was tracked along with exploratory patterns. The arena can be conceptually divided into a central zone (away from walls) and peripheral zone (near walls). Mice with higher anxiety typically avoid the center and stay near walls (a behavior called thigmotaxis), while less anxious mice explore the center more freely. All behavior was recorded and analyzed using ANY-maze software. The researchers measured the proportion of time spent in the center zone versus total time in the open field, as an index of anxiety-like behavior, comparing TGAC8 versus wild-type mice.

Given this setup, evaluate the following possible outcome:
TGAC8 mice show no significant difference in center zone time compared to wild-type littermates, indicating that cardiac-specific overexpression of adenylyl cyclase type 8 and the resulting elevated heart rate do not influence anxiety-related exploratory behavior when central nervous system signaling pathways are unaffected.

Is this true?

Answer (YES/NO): YES